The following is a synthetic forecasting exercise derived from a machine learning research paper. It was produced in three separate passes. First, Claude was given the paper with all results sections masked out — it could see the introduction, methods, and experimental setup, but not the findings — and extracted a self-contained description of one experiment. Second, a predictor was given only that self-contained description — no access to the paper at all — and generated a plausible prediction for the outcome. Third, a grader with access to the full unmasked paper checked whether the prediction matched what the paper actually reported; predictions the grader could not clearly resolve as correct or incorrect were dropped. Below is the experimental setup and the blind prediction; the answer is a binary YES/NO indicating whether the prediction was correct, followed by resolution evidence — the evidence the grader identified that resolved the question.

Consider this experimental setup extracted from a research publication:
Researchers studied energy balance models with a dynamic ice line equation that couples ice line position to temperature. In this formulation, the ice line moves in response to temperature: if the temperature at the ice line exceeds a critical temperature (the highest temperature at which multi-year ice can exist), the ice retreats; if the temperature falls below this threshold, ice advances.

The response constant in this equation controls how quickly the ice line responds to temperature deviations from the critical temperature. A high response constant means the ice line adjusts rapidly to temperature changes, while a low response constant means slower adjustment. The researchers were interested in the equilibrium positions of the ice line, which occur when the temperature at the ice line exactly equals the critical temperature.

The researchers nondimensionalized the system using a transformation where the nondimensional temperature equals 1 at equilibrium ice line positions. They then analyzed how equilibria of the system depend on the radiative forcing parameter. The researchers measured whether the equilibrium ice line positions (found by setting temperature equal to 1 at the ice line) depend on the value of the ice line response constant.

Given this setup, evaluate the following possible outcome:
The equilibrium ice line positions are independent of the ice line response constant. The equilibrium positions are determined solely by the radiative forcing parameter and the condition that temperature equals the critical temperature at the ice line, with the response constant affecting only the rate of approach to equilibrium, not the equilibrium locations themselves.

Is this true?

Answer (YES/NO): YES